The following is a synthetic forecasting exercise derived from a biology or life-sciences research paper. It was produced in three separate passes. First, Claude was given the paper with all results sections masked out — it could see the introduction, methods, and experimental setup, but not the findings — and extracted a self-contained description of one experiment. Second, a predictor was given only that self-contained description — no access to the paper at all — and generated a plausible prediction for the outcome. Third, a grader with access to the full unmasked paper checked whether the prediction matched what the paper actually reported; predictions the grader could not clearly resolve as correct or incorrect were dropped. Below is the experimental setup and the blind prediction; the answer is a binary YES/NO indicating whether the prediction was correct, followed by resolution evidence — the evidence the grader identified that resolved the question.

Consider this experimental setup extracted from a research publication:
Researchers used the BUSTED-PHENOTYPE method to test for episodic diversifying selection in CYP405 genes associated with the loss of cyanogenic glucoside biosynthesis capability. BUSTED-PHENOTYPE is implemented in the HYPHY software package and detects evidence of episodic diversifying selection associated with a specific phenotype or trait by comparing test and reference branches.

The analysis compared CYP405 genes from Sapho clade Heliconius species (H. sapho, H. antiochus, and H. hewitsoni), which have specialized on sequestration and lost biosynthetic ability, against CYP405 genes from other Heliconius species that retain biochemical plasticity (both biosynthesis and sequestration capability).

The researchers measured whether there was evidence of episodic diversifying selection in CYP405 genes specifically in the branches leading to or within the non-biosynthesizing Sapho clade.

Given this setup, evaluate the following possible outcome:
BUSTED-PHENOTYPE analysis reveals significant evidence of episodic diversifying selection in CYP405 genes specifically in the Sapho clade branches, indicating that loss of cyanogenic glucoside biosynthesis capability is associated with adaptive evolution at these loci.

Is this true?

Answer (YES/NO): NO